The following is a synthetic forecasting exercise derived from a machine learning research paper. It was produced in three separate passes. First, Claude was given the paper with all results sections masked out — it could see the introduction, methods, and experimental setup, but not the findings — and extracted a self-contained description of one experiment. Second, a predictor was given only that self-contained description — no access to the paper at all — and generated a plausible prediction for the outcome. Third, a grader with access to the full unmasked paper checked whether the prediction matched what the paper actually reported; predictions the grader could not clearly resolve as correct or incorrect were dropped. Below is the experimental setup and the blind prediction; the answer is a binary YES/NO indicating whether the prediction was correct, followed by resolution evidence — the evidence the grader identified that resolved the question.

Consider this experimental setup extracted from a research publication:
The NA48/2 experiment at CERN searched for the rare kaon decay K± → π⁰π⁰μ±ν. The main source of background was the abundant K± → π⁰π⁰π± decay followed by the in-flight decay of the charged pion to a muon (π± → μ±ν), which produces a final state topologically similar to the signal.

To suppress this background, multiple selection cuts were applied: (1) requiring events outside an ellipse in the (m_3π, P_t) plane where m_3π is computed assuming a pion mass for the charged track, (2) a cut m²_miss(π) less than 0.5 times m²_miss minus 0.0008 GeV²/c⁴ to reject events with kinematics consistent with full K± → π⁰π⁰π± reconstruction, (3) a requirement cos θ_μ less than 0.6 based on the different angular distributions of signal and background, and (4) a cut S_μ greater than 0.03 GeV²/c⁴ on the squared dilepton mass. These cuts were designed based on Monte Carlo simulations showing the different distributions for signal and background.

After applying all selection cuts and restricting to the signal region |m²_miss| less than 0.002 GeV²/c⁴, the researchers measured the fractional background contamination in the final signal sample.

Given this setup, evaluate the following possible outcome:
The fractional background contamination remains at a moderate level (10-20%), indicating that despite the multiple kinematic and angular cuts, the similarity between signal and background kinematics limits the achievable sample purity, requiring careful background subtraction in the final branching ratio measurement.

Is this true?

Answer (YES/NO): YES